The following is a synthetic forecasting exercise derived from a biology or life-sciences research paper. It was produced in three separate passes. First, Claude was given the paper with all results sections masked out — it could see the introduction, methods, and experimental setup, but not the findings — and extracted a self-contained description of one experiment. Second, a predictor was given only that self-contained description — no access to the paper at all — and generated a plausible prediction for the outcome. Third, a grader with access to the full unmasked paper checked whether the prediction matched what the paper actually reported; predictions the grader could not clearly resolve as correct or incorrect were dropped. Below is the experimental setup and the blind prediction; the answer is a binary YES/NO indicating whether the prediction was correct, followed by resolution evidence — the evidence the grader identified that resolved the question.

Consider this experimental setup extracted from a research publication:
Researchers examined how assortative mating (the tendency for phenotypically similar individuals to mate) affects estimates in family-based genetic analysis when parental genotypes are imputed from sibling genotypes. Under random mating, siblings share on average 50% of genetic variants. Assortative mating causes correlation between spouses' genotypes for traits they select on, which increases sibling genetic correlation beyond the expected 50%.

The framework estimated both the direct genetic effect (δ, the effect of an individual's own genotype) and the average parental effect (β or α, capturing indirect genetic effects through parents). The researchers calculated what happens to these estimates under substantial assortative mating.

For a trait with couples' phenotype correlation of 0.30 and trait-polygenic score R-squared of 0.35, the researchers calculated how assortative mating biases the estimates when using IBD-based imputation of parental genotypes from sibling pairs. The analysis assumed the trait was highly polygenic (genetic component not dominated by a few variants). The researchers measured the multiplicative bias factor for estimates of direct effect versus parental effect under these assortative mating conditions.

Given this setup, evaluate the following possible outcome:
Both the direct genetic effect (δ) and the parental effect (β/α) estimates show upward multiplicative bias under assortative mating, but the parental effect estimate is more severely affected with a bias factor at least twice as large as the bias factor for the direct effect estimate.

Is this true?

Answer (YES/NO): NO